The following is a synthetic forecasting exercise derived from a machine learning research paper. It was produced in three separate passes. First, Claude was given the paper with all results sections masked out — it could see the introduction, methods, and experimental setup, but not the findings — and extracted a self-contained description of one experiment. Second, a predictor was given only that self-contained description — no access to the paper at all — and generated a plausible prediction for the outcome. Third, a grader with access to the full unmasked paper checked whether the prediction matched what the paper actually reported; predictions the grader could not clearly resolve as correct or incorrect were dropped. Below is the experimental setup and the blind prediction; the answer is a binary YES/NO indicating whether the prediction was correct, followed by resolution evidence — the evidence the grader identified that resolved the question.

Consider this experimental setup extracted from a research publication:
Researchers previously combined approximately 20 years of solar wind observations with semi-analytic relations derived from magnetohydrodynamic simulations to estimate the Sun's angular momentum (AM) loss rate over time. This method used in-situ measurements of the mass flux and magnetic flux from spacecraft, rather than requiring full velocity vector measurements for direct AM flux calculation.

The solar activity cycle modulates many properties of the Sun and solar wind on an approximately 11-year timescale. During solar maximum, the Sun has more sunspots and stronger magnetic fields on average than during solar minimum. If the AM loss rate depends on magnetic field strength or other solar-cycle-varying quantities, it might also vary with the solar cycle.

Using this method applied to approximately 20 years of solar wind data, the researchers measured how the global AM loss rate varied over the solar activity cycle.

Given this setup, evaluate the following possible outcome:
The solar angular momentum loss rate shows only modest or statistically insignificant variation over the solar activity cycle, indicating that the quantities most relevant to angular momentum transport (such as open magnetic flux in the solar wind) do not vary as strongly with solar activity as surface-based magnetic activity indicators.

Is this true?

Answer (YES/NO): NO